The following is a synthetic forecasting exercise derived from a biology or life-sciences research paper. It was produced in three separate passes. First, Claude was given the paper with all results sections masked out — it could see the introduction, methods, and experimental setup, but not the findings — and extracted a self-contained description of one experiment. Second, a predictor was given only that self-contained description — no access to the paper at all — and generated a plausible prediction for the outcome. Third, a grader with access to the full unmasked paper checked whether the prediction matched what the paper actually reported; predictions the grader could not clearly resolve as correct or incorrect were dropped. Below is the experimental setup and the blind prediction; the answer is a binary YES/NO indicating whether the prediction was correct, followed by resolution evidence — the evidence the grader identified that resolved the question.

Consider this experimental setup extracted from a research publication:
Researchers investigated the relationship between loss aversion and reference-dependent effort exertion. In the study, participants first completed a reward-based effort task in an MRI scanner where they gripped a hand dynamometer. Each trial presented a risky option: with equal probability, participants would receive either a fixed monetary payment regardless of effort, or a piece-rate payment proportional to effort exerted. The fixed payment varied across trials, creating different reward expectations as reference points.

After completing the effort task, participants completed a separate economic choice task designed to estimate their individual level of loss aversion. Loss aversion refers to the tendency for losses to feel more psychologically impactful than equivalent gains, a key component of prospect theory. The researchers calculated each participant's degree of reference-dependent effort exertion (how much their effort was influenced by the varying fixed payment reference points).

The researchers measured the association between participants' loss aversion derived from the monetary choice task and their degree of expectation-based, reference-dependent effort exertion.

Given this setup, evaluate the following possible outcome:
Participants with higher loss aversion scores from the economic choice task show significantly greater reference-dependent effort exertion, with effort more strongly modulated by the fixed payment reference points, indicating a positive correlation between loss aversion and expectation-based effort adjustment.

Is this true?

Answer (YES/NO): NO